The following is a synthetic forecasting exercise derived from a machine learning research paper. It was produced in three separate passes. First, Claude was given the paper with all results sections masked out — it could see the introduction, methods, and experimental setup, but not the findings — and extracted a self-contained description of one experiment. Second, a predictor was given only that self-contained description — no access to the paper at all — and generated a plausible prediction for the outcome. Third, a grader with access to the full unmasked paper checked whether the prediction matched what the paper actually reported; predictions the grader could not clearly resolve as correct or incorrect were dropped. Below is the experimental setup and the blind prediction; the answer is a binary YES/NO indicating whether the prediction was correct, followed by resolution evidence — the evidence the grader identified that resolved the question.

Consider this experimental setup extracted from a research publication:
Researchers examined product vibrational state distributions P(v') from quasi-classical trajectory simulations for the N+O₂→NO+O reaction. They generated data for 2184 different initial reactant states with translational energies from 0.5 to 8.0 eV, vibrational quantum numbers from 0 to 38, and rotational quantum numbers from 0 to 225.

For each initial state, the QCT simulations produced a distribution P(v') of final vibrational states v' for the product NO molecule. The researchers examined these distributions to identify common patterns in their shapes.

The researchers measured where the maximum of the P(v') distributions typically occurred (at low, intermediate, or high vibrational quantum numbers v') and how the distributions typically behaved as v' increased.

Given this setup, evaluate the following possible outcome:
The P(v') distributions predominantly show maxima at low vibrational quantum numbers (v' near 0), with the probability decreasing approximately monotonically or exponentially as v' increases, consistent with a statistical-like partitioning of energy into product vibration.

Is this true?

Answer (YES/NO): YES